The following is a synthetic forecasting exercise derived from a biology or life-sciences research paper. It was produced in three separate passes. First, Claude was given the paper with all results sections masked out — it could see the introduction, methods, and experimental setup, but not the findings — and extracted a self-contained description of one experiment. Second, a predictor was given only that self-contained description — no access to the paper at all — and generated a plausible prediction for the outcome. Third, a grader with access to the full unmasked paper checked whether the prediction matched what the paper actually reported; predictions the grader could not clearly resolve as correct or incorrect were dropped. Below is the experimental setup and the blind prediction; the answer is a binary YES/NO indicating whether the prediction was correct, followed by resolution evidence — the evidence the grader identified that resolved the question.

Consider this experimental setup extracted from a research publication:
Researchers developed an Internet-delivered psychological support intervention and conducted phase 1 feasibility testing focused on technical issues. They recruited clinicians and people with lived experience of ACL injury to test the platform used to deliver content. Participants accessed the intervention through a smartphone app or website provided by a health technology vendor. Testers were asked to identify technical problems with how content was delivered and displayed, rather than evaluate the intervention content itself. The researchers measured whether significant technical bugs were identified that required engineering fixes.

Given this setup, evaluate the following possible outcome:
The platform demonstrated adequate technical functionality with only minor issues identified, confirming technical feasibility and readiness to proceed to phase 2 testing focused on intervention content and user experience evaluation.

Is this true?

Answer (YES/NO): NO